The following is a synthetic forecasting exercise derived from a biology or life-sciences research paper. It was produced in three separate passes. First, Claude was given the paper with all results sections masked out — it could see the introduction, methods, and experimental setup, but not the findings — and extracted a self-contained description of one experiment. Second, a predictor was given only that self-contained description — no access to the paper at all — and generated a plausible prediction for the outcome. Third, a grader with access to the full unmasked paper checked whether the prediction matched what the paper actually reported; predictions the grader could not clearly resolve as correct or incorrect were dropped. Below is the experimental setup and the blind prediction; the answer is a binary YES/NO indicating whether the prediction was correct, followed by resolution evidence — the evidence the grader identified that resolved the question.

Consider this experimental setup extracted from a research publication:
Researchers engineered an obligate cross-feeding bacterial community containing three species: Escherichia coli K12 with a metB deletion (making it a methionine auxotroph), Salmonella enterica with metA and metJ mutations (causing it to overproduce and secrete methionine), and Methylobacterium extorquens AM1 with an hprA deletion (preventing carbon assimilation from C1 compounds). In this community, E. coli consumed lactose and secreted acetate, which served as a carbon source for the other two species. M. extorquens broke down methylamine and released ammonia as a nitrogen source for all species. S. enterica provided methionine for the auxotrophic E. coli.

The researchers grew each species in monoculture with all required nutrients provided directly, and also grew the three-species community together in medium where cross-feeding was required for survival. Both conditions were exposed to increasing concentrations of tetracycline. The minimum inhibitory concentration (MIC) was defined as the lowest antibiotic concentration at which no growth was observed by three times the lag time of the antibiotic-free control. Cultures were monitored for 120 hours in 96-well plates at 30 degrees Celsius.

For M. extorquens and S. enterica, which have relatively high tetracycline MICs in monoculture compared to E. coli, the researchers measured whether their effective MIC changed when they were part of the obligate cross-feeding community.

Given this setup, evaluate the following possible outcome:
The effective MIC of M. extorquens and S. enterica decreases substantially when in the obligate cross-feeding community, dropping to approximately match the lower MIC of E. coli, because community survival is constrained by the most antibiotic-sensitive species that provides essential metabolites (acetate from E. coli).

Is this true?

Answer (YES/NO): YES